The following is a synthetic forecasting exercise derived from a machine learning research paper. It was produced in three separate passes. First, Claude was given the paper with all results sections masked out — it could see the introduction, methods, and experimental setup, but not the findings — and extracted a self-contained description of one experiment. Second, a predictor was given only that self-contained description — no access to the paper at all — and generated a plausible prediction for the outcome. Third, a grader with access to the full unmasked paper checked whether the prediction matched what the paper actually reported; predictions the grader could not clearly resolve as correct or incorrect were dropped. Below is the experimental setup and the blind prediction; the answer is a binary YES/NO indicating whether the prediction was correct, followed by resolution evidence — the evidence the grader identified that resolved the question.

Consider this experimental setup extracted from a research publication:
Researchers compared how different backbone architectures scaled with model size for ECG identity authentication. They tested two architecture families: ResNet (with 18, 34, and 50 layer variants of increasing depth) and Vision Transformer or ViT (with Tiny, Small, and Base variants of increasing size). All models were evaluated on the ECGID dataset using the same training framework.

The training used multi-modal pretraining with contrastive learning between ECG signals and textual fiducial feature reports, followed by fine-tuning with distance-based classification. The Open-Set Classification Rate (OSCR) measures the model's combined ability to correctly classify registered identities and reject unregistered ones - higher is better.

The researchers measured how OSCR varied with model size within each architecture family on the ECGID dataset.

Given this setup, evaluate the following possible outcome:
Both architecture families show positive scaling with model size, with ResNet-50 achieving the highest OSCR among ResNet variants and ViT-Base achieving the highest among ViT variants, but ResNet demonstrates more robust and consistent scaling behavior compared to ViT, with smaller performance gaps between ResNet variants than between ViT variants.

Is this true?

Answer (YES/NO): NO